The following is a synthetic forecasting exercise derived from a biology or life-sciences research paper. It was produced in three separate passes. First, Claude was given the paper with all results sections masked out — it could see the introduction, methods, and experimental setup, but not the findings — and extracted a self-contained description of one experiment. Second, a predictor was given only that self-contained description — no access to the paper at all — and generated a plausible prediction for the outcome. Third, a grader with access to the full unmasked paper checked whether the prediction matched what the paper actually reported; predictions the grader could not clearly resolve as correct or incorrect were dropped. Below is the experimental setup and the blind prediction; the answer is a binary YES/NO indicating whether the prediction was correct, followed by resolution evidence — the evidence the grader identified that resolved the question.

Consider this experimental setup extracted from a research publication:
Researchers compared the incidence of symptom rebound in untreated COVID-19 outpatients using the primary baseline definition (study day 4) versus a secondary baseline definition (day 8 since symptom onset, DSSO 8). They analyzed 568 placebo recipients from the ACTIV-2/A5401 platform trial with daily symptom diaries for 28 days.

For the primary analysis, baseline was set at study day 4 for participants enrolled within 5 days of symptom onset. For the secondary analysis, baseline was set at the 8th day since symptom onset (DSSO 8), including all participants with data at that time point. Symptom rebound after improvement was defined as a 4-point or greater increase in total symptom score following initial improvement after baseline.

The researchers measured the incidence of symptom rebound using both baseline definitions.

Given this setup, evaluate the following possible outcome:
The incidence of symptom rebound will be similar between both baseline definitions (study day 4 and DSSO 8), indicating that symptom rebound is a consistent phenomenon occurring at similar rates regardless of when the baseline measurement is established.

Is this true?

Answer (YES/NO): YES